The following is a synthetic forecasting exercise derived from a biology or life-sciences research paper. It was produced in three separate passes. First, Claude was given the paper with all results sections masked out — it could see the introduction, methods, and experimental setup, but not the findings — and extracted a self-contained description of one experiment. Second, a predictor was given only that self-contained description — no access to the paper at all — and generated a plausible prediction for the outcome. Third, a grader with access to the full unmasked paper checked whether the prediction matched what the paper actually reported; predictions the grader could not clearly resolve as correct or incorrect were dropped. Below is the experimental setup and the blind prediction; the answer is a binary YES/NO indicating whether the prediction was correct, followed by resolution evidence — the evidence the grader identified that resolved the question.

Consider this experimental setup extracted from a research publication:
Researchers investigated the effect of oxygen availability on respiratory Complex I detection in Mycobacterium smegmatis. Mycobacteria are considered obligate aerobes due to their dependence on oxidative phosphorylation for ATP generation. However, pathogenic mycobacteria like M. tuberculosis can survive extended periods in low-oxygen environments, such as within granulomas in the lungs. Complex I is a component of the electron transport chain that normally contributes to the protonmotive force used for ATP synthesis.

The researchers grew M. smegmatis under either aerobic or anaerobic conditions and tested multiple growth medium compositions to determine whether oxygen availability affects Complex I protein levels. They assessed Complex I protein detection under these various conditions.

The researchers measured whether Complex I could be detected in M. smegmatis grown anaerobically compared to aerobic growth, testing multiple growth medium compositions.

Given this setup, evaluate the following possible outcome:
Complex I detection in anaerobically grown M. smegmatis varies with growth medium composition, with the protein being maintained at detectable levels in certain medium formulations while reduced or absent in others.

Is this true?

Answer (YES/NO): NO